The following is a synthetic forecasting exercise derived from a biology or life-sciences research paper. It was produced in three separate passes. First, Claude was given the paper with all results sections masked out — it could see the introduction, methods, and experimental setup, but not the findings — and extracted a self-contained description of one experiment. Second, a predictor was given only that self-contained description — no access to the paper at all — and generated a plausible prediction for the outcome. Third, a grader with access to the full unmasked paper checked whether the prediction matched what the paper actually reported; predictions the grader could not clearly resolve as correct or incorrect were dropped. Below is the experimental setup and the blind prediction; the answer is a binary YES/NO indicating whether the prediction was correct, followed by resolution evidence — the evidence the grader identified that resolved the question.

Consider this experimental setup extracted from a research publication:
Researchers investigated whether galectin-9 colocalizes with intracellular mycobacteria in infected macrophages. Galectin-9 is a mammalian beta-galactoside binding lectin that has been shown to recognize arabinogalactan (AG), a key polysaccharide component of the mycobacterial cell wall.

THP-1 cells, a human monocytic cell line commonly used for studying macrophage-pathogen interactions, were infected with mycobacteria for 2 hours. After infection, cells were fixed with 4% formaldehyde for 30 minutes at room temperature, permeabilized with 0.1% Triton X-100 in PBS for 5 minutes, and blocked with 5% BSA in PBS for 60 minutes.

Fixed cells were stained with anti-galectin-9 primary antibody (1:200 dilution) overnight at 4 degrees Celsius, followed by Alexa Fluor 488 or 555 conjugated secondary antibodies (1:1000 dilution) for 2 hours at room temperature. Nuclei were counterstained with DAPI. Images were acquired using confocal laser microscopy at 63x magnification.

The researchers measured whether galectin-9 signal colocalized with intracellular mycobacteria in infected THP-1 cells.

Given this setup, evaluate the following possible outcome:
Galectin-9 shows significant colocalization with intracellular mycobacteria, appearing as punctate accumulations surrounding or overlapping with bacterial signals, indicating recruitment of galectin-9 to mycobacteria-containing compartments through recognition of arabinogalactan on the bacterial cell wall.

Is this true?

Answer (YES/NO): YES